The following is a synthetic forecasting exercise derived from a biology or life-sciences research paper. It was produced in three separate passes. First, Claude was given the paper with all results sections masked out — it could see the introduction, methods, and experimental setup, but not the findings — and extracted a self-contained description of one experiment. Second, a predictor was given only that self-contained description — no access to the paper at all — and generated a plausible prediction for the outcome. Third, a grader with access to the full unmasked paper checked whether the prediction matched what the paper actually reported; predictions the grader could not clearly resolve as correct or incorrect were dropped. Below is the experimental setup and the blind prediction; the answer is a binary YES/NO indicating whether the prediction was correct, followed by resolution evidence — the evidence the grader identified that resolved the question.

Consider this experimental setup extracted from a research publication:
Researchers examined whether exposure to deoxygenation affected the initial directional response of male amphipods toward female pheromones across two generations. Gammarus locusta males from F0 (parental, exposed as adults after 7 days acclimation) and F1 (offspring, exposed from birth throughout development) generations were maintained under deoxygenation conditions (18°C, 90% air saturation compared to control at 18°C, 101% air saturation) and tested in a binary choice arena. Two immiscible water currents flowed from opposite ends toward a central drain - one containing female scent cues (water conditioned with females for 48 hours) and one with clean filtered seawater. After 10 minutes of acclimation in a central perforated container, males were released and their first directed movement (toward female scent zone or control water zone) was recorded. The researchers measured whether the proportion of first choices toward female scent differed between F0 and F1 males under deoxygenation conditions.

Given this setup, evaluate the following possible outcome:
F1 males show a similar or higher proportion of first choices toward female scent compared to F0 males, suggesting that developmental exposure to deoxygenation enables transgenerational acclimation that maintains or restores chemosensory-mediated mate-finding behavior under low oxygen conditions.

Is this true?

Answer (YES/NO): NO